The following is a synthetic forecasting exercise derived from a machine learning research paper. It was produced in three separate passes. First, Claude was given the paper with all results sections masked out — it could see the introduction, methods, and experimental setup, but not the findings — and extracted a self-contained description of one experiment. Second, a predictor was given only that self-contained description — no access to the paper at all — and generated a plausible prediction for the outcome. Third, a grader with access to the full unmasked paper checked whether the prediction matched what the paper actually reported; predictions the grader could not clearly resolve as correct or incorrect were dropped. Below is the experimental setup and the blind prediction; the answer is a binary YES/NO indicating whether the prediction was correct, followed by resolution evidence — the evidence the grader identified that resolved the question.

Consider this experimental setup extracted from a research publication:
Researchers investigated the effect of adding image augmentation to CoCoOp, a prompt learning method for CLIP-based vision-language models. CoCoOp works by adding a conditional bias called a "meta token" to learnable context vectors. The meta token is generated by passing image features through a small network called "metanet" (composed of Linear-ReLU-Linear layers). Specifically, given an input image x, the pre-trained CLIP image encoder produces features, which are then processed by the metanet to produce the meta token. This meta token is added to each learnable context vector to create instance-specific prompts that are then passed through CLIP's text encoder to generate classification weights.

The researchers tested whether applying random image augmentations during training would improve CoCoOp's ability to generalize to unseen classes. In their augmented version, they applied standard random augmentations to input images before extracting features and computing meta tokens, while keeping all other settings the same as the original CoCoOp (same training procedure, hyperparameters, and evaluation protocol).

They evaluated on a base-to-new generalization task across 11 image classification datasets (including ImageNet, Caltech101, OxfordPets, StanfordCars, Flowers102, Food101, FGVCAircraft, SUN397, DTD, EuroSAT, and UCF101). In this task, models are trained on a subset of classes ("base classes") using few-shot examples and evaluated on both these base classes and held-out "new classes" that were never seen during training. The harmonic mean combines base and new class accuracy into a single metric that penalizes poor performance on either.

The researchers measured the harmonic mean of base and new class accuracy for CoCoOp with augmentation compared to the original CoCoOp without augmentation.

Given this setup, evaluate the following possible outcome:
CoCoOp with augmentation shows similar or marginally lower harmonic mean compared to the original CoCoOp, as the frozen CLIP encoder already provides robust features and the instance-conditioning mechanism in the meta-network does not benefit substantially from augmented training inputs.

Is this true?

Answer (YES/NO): YES